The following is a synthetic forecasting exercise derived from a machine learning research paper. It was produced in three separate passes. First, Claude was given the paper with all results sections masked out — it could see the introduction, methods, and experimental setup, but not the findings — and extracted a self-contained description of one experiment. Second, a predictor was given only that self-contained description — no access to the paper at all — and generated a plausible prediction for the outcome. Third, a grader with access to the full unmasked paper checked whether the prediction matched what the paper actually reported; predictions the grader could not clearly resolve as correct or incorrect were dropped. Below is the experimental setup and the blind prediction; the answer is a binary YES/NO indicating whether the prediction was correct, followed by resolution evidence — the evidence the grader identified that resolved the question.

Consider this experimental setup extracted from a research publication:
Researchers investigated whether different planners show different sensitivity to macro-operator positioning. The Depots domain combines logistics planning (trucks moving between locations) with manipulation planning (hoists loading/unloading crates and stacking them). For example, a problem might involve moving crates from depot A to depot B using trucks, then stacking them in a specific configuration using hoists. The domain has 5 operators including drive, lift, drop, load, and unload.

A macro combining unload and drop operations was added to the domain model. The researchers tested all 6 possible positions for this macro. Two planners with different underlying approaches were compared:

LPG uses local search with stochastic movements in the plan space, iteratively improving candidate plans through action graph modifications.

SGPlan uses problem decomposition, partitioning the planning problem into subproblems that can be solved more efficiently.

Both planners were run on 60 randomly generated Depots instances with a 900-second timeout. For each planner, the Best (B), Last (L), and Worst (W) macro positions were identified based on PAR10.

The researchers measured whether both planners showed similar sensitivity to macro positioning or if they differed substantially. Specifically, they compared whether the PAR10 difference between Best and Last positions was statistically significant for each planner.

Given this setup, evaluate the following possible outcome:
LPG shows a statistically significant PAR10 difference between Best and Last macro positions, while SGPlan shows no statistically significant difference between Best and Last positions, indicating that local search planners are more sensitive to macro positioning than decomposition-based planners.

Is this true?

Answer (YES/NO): YES